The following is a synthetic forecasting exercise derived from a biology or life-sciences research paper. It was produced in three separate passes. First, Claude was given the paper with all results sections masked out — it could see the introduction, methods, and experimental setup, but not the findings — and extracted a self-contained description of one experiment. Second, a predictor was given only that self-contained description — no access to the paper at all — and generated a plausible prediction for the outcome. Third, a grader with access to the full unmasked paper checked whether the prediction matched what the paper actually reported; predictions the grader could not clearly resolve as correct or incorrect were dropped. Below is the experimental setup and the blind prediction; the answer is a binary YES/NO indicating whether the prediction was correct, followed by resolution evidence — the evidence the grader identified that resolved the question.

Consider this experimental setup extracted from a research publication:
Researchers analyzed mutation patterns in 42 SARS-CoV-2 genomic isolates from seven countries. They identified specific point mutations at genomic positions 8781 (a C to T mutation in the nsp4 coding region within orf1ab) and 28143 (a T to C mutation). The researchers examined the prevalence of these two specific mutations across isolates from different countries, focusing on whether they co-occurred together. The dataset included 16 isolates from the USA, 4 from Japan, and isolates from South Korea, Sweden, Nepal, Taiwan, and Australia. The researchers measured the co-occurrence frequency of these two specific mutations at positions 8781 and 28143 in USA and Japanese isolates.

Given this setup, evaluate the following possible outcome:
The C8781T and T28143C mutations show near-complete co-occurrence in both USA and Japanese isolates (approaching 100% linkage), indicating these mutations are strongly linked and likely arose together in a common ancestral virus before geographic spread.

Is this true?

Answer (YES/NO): NO